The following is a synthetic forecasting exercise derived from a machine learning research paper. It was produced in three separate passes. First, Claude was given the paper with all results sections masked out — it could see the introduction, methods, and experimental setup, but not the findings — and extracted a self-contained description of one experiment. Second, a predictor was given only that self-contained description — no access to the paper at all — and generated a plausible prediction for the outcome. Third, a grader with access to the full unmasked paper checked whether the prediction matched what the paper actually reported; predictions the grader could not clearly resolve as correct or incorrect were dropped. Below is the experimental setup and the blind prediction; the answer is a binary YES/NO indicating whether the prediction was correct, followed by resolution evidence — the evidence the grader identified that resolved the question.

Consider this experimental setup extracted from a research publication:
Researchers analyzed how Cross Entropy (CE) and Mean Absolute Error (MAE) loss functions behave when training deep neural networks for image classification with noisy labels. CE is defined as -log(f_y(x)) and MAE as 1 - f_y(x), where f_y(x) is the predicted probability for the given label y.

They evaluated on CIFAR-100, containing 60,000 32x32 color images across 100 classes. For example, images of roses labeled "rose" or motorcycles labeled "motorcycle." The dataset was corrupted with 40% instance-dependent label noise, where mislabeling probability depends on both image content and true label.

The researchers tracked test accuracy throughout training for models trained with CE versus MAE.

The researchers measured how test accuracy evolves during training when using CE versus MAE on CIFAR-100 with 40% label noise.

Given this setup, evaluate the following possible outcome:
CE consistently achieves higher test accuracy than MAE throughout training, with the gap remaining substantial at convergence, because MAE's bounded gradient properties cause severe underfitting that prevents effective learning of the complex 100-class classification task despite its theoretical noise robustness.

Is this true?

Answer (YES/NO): YES